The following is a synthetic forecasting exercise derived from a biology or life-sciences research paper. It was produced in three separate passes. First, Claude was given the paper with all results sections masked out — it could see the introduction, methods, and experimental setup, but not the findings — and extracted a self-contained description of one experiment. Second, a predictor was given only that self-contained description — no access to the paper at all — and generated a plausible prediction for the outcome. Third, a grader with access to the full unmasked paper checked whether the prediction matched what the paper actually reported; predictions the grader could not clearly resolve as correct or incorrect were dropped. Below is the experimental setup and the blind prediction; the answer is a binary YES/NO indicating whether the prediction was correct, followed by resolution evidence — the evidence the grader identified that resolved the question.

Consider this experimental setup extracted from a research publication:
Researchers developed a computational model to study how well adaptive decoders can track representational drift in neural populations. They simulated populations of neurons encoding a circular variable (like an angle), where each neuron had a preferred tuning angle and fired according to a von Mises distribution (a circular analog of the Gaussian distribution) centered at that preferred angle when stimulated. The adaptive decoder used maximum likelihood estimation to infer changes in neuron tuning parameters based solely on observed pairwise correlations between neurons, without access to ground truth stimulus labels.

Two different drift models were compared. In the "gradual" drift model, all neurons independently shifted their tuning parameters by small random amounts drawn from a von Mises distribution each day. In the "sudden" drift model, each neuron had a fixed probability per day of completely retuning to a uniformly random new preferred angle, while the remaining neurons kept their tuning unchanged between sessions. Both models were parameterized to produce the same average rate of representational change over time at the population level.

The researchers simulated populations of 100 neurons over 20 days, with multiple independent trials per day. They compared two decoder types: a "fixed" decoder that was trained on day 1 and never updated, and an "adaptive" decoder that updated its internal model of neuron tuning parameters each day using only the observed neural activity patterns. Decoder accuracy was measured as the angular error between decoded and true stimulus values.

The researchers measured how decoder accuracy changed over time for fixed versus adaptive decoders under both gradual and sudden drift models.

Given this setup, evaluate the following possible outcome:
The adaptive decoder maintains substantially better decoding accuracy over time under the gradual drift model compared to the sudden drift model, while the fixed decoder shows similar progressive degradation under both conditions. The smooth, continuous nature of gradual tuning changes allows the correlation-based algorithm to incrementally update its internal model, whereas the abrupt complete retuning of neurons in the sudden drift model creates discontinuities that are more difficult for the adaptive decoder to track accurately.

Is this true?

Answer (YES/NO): NO